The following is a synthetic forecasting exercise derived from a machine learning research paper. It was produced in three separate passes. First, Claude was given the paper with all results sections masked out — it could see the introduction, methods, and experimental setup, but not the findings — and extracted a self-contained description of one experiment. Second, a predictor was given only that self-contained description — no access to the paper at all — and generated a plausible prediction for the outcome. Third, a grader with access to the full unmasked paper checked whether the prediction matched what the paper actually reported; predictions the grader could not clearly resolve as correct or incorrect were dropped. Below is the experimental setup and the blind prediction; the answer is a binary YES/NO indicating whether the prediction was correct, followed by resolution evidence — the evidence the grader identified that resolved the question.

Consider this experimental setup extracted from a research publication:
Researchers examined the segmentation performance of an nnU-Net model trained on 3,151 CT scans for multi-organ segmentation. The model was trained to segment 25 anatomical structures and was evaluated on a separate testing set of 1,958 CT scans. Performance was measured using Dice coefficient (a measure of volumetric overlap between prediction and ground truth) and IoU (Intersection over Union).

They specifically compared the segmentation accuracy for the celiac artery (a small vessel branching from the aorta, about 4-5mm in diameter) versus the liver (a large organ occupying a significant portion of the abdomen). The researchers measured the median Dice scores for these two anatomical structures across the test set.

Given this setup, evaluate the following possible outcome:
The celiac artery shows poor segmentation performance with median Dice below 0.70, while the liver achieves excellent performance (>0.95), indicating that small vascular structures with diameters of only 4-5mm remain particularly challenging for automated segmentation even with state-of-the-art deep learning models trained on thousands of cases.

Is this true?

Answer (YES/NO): YES